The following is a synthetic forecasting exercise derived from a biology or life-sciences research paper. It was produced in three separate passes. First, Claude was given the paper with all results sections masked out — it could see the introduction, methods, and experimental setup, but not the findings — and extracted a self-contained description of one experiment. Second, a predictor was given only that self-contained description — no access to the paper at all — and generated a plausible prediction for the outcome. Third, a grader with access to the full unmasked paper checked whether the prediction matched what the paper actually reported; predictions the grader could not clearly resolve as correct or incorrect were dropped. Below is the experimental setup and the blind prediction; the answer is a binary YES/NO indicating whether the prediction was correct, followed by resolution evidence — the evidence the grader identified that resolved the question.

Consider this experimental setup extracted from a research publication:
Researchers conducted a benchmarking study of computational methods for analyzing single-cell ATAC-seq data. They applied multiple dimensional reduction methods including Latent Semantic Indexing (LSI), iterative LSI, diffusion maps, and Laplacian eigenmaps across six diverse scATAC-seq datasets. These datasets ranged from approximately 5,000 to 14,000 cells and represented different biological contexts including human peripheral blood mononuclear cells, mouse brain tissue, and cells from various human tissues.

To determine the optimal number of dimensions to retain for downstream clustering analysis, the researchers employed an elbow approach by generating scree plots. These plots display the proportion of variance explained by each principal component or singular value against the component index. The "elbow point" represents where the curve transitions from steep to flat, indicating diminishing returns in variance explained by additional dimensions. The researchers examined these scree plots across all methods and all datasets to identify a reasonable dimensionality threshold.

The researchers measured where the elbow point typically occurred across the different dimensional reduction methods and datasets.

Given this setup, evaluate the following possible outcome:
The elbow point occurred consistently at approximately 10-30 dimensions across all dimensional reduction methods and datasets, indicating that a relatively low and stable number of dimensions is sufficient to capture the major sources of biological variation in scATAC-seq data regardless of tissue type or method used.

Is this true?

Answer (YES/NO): NO